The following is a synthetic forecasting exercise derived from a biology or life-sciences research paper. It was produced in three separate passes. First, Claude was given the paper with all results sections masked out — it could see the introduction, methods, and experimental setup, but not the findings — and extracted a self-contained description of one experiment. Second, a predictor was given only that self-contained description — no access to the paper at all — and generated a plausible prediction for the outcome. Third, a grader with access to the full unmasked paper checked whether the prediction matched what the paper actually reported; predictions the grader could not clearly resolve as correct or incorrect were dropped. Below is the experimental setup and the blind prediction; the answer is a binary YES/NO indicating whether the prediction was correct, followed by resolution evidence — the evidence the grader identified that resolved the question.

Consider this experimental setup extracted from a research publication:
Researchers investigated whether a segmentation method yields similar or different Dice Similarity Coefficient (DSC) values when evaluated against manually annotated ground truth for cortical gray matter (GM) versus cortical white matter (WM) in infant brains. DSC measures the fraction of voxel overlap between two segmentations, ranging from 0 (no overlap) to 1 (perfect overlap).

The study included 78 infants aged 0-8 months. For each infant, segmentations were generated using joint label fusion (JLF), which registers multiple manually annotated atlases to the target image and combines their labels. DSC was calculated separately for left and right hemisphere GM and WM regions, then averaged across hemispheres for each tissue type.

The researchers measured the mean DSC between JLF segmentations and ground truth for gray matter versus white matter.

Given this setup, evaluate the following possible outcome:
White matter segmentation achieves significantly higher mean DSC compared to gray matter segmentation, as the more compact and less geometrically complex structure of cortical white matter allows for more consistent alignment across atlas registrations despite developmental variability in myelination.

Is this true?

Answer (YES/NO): NO